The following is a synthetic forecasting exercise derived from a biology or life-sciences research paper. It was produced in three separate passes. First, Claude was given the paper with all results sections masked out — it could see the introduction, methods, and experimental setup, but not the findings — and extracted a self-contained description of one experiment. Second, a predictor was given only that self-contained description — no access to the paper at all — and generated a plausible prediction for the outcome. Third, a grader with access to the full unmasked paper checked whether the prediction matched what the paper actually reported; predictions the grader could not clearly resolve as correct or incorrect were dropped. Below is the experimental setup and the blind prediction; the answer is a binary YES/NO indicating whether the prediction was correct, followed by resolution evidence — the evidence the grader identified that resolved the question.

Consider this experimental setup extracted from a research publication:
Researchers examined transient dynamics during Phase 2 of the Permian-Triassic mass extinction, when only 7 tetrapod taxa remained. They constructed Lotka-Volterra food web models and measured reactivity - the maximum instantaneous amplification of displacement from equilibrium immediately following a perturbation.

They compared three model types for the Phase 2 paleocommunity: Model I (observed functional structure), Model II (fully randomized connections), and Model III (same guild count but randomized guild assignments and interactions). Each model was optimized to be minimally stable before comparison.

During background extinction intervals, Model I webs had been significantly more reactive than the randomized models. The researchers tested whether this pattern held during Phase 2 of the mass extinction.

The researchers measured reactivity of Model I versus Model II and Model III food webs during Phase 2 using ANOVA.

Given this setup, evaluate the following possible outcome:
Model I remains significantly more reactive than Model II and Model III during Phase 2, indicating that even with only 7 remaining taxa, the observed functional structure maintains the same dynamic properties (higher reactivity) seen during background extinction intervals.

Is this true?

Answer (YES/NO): NO